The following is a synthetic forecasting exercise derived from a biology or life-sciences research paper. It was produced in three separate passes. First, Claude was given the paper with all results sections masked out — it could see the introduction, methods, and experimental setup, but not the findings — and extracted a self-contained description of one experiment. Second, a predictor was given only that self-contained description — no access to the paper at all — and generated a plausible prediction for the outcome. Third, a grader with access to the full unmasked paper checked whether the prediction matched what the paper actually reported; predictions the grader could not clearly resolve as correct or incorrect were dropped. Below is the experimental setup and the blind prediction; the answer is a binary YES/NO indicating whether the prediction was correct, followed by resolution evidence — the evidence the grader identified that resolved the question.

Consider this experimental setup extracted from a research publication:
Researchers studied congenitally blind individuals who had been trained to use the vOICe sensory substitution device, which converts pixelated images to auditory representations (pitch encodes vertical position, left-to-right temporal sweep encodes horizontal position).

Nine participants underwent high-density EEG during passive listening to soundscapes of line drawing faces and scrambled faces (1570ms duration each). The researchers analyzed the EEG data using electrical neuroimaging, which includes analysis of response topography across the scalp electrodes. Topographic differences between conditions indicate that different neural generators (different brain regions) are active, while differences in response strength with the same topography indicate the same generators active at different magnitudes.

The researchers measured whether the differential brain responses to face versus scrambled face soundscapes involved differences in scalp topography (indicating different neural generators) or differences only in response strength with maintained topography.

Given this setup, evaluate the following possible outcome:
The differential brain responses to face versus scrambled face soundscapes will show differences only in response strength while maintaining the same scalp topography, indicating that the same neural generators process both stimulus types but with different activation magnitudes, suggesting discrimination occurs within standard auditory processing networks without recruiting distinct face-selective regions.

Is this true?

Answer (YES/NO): NO